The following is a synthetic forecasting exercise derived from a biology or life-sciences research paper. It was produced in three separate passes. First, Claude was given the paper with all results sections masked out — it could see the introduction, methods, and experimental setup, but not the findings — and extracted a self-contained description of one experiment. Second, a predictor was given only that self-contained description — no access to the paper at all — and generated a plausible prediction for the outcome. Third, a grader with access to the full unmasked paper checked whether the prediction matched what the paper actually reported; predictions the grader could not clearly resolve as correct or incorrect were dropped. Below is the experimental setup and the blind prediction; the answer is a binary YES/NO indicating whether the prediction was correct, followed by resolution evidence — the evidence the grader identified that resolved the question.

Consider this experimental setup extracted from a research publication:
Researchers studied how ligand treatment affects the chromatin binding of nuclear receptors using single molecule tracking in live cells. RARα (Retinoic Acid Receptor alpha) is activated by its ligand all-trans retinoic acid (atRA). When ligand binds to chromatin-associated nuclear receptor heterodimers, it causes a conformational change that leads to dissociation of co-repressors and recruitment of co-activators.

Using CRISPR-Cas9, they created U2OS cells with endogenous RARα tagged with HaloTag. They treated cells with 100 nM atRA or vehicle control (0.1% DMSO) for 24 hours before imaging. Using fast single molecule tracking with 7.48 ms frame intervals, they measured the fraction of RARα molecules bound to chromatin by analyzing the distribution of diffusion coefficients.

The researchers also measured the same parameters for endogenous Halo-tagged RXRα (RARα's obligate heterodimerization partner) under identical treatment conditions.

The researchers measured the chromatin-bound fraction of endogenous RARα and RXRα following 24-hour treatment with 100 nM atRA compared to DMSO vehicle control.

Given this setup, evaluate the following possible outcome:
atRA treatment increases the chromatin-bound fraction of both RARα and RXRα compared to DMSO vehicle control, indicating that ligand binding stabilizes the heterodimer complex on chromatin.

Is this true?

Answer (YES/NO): NO